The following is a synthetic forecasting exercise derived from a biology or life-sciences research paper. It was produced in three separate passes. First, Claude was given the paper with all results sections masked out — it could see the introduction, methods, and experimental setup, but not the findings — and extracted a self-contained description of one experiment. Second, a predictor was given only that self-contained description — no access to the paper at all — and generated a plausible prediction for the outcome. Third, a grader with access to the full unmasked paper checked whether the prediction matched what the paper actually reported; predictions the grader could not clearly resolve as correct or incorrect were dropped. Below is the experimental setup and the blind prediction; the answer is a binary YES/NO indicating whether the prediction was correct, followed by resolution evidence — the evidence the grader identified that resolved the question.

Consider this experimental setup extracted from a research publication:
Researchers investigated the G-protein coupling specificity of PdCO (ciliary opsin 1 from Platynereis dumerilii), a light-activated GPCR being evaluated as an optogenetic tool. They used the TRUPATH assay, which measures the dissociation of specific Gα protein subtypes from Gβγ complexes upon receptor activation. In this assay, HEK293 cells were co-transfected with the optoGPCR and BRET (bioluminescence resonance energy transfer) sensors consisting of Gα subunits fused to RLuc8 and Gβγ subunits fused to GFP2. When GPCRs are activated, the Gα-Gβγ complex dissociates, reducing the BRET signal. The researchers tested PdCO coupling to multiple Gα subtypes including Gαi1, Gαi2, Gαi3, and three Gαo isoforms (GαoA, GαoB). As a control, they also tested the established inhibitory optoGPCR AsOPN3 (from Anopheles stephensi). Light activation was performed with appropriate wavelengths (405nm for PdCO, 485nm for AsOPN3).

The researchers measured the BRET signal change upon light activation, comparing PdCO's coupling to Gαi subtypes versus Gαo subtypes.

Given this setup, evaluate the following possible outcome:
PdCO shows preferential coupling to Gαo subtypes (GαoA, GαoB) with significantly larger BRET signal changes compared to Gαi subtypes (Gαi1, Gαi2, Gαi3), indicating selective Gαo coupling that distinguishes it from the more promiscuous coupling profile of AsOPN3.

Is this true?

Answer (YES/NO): YES